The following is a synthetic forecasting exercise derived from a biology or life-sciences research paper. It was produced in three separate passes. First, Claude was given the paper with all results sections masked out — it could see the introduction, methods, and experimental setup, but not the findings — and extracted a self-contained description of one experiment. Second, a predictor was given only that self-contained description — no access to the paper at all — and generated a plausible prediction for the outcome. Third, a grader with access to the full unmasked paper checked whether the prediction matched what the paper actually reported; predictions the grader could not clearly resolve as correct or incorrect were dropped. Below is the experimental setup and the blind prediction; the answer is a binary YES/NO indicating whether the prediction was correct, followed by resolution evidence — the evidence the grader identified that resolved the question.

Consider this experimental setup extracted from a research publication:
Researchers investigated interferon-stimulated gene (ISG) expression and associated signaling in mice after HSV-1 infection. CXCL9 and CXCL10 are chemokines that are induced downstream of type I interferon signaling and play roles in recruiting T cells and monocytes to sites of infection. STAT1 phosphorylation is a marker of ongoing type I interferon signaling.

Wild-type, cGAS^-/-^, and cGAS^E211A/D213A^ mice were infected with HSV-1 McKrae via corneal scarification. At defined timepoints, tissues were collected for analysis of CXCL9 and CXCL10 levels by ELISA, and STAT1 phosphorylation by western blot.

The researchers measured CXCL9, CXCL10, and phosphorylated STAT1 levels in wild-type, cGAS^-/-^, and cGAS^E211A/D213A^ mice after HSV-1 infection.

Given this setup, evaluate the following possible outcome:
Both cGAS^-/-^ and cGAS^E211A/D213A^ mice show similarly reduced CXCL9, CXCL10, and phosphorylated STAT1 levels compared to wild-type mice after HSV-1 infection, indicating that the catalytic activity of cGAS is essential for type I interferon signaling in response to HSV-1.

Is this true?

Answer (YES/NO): YES